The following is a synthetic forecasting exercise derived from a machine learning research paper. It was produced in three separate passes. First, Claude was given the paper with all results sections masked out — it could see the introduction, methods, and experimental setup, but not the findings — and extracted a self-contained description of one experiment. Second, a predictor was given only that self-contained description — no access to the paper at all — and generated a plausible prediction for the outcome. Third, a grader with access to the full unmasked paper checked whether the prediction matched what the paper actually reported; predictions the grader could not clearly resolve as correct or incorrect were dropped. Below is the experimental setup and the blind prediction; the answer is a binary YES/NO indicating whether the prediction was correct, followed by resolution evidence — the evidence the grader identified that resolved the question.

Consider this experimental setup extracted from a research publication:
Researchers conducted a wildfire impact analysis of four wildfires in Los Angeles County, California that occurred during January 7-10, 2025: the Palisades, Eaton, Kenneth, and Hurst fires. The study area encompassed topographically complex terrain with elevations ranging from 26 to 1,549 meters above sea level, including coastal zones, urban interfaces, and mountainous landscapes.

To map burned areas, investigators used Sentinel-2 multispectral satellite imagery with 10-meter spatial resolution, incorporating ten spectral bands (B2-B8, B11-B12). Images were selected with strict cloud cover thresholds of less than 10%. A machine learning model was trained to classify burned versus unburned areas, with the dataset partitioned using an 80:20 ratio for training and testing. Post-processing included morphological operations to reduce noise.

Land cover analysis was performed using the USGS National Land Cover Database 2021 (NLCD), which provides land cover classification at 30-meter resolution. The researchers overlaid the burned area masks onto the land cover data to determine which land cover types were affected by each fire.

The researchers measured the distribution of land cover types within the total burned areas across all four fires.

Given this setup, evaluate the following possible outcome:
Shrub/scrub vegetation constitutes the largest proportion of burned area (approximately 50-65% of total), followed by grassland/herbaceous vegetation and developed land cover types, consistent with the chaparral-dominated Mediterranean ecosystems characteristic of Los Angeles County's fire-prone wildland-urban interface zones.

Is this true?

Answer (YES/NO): NO